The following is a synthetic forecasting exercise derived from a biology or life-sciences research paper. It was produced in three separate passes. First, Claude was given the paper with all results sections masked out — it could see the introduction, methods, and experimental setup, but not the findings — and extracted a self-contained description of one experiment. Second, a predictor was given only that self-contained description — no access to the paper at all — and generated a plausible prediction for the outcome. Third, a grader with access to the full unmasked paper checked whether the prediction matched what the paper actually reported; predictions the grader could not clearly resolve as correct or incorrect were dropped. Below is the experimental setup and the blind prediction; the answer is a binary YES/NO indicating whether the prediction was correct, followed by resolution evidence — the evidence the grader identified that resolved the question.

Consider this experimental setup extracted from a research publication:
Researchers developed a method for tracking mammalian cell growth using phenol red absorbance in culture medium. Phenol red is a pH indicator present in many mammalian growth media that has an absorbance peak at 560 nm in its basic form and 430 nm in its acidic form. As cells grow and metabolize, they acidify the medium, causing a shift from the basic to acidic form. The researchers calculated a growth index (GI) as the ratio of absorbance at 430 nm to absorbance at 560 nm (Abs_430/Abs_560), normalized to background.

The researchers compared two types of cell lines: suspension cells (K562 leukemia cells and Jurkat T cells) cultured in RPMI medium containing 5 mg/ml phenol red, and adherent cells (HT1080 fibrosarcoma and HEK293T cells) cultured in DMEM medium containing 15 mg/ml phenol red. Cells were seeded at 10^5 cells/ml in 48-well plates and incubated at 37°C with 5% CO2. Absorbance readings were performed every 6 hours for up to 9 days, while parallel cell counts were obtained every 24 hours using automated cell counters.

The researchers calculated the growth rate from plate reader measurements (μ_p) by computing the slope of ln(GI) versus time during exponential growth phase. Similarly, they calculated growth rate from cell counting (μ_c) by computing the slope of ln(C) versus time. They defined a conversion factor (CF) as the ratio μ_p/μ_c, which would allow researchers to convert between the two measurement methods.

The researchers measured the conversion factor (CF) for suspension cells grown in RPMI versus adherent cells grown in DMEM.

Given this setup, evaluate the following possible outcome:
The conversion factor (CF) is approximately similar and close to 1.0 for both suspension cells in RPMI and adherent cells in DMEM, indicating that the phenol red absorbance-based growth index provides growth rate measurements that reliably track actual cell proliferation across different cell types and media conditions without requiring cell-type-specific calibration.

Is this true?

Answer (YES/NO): NO